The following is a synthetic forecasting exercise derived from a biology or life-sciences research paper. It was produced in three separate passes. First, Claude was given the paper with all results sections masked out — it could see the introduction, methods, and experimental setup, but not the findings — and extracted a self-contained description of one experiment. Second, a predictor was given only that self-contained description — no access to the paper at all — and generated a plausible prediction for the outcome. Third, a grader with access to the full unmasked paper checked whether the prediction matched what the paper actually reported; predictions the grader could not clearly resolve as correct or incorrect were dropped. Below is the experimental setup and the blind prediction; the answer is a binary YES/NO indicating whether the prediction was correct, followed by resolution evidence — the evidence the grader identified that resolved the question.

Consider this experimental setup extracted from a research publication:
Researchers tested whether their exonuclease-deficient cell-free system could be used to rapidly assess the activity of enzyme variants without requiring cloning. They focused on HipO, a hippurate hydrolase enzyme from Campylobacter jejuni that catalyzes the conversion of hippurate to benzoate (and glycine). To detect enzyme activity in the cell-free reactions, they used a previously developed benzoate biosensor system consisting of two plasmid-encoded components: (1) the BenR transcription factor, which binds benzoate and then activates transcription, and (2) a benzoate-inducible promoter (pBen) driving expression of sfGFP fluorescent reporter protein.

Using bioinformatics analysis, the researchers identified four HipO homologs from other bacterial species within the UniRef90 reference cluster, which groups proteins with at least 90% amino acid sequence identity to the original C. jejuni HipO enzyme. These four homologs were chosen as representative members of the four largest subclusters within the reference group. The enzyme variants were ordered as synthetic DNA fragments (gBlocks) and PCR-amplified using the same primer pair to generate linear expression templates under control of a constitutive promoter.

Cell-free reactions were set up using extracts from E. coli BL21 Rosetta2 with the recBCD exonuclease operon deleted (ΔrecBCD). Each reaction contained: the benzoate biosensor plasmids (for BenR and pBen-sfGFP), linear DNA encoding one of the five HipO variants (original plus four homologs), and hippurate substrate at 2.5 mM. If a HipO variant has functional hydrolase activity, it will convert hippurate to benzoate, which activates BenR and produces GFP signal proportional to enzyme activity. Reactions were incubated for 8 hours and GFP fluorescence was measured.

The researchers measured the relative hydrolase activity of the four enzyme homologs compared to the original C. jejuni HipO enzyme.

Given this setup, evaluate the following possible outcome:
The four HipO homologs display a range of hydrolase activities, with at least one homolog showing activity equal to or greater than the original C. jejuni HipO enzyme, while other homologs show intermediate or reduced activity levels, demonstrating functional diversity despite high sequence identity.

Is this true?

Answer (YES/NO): YES